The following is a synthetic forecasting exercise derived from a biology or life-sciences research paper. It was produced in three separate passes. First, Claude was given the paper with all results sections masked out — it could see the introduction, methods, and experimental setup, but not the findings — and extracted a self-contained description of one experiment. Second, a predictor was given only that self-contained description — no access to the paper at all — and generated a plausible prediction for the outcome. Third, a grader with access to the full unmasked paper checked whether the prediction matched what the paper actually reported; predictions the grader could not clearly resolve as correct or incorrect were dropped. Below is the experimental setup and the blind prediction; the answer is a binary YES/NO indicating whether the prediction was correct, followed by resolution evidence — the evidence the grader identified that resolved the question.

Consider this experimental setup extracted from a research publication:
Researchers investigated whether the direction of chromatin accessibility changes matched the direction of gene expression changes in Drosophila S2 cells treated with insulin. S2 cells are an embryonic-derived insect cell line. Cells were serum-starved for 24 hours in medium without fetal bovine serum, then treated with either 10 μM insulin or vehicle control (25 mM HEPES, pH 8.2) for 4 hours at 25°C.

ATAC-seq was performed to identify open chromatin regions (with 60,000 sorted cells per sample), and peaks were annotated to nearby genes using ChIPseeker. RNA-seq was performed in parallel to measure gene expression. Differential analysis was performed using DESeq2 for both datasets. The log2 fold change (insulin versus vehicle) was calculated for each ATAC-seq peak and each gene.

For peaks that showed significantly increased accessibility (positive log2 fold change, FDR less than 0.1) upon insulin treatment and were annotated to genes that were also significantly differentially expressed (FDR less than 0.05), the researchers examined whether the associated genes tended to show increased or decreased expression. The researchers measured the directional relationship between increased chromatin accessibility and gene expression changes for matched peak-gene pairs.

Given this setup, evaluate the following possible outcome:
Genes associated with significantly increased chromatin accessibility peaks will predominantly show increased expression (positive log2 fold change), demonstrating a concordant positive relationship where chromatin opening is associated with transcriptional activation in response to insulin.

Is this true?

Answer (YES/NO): NO